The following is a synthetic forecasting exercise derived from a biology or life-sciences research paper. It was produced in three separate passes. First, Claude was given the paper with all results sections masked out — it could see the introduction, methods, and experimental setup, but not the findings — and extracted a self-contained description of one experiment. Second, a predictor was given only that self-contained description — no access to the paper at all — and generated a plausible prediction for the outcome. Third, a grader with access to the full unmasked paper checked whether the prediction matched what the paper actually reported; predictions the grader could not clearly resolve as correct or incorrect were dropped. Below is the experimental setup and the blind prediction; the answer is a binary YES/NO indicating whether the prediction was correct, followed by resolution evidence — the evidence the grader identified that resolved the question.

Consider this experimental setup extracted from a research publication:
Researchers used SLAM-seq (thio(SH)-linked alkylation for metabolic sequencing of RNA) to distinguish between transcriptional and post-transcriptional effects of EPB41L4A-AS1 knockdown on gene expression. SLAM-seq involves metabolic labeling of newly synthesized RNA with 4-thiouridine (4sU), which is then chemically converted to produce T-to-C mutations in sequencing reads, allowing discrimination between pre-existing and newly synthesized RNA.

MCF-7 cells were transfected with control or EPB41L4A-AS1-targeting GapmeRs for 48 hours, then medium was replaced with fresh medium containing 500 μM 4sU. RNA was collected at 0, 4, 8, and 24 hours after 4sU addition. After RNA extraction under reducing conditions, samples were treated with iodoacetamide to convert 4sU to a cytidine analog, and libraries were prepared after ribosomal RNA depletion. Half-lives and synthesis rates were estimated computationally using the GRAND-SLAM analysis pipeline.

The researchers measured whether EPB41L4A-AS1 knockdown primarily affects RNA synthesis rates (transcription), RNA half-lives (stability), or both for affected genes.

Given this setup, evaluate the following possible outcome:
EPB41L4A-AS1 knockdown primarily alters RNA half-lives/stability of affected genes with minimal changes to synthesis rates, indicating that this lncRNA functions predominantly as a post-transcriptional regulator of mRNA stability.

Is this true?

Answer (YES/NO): NO